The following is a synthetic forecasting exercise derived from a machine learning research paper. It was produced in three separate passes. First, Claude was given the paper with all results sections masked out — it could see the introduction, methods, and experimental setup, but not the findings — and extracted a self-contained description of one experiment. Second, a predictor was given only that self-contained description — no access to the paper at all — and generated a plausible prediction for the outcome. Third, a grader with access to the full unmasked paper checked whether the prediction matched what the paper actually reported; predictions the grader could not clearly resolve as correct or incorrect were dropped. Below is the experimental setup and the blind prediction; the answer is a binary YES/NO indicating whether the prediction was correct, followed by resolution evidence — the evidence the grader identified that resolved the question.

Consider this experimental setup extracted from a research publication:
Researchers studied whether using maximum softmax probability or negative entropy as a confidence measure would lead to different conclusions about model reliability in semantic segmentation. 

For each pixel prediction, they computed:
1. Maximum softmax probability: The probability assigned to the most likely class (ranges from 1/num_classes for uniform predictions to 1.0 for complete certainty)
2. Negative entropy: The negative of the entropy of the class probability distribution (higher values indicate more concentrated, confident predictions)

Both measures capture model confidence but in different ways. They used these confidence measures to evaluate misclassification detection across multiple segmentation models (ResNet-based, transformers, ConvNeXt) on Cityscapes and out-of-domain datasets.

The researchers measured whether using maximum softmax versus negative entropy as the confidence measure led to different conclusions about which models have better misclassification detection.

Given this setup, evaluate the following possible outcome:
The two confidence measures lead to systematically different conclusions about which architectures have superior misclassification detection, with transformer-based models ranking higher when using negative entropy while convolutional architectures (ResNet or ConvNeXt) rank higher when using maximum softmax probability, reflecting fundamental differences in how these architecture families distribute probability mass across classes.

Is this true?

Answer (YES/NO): NO